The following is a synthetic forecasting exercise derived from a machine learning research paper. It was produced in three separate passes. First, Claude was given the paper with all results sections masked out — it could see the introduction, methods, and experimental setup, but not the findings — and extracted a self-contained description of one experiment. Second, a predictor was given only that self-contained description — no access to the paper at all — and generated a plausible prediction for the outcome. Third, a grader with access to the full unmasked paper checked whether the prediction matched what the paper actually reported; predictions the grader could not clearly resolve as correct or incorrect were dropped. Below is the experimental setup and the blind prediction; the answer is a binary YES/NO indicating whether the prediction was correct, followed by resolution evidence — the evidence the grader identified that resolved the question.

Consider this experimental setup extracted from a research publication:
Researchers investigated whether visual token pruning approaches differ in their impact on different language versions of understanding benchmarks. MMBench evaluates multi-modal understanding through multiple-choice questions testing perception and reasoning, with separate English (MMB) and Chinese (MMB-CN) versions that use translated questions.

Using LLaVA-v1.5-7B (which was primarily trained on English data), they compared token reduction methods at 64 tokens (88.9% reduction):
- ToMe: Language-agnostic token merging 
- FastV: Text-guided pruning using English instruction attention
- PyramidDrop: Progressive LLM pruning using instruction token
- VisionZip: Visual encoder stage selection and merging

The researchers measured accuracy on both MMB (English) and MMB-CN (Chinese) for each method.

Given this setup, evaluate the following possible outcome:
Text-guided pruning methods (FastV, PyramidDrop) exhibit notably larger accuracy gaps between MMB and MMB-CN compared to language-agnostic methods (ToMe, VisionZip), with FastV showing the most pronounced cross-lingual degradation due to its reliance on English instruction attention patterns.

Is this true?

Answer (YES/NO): NO